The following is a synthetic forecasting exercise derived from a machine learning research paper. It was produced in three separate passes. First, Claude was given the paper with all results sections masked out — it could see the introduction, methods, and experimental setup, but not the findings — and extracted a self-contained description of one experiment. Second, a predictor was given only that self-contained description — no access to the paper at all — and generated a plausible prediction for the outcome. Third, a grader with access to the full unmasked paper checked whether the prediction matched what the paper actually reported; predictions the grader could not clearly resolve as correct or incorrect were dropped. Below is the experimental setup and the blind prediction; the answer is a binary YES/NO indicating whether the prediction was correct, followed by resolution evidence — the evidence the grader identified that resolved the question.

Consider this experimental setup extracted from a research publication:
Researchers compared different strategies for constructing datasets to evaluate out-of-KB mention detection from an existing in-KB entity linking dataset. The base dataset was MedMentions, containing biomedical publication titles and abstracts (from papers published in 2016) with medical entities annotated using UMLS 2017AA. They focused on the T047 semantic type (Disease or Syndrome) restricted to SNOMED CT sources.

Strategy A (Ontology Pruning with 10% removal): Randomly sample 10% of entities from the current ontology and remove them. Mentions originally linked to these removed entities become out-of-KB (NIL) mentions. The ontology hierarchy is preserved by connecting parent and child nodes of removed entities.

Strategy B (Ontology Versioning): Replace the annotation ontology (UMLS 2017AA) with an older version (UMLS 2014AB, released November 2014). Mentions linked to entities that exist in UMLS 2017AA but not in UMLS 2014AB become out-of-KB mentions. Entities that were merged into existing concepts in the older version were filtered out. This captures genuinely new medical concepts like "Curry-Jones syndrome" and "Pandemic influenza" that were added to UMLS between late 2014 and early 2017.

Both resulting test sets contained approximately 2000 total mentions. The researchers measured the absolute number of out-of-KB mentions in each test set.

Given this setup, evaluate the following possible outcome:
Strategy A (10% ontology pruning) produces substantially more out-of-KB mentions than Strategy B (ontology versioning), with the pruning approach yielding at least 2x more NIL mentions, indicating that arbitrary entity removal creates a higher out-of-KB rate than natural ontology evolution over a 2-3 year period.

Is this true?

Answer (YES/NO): NO